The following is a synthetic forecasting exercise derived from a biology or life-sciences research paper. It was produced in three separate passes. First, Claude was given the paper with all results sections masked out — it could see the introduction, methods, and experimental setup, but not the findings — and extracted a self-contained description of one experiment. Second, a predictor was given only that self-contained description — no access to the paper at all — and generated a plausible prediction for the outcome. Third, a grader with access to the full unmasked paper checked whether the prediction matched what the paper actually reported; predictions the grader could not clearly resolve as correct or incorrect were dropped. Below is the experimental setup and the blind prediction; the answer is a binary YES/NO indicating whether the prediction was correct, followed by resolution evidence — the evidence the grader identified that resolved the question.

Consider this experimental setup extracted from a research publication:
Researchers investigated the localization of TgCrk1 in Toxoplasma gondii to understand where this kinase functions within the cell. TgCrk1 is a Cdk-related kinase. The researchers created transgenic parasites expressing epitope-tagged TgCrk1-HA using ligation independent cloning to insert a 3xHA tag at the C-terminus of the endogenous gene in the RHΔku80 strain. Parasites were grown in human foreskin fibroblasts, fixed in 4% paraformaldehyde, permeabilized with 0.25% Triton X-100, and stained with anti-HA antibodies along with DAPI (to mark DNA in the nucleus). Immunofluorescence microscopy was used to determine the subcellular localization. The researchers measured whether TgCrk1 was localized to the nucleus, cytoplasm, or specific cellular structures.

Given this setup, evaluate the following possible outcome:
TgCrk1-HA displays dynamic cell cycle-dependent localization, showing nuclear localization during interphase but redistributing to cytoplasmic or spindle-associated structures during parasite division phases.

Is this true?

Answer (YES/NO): NO